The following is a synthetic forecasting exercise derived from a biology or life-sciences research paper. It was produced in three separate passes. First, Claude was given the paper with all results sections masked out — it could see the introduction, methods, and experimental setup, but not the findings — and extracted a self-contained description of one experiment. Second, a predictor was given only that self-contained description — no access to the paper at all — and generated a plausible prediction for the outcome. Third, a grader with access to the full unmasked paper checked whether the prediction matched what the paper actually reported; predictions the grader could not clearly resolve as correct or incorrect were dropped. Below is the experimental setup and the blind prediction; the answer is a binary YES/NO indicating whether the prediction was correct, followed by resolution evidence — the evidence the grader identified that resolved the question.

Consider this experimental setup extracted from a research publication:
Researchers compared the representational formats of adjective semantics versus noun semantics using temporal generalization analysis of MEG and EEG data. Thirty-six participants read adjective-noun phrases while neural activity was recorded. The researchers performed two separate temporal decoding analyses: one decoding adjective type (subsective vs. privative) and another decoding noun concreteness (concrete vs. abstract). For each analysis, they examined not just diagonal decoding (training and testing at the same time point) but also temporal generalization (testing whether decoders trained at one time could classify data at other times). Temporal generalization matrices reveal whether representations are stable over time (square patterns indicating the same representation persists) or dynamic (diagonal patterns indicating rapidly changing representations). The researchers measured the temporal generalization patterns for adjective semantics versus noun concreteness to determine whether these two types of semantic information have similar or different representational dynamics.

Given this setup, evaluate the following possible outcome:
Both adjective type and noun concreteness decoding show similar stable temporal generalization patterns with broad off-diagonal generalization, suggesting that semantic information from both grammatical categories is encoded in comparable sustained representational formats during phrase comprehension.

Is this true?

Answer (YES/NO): NO